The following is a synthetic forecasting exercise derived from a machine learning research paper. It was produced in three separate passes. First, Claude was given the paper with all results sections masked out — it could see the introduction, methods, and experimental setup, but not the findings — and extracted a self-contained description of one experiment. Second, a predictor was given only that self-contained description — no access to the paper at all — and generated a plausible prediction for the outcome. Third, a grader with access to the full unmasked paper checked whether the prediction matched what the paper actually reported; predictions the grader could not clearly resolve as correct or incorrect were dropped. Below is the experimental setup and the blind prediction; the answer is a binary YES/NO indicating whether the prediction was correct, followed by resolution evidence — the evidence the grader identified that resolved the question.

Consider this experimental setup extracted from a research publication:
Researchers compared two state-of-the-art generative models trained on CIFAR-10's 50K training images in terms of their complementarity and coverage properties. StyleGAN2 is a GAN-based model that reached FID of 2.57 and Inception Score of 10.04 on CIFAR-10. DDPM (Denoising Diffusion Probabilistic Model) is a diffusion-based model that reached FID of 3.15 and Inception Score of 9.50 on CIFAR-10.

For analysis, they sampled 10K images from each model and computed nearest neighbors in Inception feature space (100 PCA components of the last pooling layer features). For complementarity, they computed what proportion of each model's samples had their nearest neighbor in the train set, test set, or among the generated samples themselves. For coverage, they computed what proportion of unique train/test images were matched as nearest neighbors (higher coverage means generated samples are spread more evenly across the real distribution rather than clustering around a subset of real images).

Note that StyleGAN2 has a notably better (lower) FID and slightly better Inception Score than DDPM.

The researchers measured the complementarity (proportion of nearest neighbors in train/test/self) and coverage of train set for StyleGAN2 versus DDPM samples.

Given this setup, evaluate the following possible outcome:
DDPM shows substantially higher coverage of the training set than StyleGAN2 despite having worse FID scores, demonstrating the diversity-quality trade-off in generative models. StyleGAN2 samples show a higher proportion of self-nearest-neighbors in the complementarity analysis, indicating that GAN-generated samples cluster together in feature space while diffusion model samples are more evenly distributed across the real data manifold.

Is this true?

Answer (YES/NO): NO